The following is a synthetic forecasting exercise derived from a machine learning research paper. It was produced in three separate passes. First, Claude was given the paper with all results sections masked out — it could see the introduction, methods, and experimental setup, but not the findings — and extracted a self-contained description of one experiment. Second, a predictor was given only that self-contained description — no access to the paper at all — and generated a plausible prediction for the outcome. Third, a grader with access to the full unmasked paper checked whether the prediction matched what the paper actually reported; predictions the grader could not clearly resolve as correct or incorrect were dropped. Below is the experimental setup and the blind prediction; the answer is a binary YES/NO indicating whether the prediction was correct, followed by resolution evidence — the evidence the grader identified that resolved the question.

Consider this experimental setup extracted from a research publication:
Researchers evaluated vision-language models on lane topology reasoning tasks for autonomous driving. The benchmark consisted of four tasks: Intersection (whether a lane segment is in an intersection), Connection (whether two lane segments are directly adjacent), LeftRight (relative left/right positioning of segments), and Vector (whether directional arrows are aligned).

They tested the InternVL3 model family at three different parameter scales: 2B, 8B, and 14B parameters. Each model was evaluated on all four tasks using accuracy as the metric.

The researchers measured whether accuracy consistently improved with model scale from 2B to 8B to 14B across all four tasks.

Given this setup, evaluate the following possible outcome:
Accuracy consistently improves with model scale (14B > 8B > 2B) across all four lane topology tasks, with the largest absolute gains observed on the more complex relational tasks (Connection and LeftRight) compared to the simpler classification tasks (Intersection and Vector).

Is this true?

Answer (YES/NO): NO